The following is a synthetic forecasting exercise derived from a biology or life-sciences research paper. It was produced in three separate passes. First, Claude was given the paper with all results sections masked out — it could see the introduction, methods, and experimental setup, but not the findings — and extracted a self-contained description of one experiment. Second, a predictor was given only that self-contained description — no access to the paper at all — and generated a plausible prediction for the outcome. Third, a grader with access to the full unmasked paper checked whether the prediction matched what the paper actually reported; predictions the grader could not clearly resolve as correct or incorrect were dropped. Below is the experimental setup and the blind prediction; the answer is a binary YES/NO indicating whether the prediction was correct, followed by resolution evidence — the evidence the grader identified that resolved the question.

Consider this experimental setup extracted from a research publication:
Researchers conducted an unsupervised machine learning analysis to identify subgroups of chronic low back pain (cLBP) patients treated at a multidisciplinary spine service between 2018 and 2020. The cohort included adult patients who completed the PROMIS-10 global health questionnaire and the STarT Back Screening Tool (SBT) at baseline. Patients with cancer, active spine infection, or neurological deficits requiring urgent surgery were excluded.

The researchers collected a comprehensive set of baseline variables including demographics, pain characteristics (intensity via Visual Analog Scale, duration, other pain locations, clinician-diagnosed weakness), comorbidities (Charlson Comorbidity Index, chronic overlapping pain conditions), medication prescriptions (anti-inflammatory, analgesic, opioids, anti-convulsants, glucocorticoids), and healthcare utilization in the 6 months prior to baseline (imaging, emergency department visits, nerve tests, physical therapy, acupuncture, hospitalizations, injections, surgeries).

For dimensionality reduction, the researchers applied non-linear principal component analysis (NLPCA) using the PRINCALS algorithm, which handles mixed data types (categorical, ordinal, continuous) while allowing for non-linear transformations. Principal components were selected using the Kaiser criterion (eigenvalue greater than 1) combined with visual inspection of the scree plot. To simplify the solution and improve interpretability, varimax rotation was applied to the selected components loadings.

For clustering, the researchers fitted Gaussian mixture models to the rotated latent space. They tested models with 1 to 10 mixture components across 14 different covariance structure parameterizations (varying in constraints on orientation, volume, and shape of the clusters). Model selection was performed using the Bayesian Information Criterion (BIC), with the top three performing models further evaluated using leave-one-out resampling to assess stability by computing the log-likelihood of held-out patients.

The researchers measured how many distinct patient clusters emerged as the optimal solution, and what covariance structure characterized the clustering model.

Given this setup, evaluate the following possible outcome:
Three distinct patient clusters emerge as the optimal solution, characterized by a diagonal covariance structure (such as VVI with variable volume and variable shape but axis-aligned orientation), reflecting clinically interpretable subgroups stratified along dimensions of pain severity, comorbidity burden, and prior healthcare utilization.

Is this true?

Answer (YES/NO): YES